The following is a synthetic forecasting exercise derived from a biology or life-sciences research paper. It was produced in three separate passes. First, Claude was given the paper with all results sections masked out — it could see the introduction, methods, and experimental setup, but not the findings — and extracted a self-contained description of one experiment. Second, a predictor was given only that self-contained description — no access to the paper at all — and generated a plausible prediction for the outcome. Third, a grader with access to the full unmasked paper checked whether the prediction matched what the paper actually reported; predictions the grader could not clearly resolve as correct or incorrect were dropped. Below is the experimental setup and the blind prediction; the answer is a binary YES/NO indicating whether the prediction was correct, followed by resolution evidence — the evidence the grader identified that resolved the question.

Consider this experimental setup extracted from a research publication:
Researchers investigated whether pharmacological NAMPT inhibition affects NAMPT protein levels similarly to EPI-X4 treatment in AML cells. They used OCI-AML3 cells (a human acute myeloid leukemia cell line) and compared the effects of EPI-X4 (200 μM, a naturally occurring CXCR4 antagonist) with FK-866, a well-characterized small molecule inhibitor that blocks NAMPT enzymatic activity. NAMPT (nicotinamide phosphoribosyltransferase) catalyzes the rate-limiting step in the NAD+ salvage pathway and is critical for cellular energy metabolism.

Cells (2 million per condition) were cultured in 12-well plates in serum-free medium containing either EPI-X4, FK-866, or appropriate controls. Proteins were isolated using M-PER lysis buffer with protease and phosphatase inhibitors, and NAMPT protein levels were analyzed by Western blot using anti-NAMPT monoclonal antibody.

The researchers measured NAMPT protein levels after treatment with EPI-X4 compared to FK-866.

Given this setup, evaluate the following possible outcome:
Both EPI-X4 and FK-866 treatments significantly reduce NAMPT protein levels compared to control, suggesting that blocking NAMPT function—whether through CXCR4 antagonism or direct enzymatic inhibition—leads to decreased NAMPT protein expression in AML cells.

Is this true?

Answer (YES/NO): YES